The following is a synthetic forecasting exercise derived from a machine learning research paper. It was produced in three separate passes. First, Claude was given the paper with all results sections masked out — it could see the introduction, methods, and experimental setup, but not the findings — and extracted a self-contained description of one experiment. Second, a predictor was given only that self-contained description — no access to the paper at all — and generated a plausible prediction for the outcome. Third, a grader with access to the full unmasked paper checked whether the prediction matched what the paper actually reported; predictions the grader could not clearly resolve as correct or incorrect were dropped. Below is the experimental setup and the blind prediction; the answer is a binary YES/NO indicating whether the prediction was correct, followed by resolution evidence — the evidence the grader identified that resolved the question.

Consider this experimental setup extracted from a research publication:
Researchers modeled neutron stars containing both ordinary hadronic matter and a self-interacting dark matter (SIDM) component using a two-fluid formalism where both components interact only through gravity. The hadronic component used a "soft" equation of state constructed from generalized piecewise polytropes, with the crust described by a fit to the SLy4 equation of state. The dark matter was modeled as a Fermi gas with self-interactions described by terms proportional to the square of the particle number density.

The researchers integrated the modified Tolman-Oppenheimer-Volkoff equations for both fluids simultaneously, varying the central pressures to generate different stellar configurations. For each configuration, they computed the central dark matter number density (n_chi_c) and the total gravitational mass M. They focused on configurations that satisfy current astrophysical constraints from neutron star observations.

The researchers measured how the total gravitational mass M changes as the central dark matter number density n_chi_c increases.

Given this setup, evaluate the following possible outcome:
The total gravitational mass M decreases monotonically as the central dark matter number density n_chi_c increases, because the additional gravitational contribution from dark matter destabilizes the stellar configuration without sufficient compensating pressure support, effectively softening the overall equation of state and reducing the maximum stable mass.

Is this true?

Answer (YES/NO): NO